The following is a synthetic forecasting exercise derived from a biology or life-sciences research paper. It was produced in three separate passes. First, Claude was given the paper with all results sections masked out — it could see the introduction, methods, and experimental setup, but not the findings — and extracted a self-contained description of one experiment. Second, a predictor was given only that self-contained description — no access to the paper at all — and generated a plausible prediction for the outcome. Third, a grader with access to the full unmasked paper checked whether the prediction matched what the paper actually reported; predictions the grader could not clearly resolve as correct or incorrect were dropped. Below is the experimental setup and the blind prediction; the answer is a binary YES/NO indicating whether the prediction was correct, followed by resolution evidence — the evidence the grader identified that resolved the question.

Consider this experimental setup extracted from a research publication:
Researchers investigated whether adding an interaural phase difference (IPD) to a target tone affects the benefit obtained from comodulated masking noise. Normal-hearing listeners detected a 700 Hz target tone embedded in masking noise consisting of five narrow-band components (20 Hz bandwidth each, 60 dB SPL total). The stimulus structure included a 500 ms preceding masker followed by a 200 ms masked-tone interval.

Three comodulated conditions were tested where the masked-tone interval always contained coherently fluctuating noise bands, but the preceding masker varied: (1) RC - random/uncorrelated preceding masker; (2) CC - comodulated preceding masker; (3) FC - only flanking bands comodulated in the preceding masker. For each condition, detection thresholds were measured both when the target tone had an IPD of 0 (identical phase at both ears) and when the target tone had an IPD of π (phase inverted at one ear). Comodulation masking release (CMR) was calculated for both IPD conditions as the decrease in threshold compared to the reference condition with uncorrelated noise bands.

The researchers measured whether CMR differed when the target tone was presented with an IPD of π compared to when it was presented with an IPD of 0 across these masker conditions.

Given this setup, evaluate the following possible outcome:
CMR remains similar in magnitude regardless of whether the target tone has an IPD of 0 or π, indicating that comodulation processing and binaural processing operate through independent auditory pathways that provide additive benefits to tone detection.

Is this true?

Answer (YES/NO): NO